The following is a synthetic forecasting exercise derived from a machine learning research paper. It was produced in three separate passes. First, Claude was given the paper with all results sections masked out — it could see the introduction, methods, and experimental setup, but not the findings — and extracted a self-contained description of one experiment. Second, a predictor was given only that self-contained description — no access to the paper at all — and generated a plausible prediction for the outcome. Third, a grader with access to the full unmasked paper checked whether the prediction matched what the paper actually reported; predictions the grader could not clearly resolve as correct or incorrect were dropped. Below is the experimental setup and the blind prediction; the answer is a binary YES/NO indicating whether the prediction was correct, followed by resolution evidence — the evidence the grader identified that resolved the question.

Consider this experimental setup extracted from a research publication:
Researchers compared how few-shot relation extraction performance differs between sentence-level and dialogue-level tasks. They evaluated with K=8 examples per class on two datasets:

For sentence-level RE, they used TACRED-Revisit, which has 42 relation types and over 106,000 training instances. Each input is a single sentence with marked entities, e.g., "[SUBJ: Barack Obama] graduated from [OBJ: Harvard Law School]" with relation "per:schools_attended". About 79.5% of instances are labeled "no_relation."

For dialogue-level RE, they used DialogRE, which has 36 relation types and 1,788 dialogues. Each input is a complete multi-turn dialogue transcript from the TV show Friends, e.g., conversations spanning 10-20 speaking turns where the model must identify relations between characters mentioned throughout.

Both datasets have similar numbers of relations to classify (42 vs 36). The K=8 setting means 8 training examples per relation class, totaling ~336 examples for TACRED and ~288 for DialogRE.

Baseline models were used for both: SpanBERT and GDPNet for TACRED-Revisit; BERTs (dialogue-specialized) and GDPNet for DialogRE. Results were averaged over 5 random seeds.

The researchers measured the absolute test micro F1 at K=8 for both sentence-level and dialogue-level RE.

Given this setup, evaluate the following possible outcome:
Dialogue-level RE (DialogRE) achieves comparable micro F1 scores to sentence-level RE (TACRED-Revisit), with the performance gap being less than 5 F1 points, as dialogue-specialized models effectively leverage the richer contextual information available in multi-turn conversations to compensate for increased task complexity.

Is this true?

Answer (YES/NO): NO